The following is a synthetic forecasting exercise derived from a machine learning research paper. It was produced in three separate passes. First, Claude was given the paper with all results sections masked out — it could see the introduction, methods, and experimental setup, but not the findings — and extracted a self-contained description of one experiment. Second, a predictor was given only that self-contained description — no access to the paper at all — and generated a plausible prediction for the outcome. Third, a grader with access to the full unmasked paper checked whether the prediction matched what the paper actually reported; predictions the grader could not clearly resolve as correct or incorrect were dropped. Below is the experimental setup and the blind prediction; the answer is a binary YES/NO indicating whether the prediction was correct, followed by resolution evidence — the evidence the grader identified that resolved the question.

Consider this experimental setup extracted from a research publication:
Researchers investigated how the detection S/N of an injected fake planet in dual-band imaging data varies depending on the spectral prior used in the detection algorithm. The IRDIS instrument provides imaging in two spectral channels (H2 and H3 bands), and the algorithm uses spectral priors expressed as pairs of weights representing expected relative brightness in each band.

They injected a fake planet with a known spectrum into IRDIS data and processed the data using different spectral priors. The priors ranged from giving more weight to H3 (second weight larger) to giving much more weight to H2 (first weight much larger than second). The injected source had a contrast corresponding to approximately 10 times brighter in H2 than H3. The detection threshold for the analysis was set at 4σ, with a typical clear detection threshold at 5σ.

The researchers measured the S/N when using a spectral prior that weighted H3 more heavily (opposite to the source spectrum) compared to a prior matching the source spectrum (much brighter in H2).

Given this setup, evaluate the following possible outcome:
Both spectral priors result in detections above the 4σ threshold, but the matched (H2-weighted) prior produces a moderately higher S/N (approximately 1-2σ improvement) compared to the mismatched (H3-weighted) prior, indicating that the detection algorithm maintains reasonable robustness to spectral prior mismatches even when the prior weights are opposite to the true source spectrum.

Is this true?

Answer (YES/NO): NO